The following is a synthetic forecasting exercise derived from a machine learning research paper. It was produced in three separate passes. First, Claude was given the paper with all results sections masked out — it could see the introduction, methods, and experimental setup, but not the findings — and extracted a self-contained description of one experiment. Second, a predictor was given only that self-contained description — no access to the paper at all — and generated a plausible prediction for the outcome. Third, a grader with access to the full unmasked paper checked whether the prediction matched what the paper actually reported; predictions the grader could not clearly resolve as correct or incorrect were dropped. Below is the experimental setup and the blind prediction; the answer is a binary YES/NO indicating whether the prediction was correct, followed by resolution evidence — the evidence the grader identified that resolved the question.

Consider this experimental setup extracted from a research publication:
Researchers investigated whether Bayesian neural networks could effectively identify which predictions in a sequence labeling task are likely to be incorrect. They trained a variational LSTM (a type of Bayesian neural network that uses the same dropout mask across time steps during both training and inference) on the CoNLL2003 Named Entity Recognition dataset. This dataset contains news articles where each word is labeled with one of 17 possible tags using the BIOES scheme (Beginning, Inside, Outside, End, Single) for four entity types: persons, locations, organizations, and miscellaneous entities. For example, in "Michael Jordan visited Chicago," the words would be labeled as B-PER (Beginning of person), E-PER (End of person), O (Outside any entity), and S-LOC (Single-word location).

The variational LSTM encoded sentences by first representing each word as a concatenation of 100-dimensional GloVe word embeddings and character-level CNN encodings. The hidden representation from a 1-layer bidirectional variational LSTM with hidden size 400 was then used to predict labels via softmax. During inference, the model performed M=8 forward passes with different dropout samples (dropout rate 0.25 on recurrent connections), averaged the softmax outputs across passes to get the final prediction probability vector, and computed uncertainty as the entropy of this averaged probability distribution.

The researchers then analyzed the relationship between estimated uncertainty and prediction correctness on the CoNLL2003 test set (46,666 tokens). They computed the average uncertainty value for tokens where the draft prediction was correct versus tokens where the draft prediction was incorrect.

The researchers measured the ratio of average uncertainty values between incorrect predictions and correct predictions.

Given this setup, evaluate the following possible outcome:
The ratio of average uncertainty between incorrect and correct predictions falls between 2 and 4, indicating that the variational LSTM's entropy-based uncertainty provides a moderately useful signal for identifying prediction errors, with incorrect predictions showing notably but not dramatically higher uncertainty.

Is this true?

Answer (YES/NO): NO